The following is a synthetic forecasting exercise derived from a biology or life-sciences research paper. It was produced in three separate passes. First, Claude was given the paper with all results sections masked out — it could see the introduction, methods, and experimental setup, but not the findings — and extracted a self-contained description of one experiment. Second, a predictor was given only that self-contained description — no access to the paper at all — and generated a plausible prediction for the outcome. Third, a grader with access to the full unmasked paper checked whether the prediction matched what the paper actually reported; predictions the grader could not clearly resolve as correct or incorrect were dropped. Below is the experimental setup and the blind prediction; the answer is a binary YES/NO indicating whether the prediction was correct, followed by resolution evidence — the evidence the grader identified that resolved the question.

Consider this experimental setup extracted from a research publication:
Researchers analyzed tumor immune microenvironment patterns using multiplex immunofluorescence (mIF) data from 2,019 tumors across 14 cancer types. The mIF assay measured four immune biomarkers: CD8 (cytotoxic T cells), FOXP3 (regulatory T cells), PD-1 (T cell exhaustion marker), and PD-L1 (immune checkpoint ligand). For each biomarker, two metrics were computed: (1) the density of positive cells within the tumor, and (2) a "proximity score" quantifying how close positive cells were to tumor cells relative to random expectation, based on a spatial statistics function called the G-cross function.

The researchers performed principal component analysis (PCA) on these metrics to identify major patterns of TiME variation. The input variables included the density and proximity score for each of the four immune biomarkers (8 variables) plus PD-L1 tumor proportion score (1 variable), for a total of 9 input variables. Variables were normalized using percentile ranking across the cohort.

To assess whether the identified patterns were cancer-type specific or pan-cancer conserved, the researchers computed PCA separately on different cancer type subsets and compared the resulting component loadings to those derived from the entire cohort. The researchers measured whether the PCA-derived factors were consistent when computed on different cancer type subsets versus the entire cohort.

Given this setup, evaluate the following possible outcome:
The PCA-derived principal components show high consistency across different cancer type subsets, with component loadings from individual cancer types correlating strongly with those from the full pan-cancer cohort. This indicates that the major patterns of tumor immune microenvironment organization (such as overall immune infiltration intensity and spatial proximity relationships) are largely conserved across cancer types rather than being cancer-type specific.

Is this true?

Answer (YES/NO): YES